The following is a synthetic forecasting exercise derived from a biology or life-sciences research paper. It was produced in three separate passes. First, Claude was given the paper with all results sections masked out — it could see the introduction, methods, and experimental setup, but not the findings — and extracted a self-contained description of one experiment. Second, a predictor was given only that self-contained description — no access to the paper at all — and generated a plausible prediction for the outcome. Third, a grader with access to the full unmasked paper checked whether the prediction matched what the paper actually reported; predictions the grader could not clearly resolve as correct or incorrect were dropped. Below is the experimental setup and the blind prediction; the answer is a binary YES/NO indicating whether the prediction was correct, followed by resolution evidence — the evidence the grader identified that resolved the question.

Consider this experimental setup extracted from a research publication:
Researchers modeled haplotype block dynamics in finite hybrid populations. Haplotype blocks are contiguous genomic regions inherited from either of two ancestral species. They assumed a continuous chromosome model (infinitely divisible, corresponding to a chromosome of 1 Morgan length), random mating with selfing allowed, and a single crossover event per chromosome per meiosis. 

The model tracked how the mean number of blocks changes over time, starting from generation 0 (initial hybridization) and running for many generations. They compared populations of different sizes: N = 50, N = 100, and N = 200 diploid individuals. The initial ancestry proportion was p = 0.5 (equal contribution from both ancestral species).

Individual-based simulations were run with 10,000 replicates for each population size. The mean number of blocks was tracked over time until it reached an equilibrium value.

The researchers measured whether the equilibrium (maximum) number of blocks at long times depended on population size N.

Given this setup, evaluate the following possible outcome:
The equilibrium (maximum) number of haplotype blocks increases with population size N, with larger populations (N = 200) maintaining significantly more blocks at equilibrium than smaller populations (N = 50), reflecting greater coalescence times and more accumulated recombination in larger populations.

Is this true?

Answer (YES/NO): YES